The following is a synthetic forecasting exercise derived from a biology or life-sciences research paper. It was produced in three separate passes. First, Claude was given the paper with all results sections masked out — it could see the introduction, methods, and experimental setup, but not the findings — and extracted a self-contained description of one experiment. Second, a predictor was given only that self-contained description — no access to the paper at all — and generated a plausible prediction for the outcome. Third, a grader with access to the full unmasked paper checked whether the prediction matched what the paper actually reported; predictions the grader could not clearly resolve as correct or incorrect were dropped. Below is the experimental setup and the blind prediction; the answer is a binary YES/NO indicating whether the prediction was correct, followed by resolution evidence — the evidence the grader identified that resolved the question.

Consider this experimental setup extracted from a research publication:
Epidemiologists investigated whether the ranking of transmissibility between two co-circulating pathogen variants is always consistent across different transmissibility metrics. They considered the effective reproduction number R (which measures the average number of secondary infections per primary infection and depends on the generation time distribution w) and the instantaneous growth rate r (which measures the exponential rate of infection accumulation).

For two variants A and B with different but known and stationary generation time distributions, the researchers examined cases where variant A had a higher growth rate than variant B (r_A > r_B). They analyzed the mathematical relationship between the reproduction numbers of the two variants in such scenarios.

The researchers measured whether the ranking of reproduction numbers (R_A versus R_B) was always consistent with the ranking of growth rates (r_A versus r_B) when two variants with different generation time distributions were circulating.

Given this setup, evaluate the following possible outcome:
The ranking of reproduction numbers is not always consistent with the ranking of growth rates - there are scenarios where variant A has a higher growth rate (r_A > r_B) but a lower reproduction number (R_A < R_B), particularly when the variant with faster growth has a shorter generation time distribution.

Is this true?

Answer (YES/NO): YES